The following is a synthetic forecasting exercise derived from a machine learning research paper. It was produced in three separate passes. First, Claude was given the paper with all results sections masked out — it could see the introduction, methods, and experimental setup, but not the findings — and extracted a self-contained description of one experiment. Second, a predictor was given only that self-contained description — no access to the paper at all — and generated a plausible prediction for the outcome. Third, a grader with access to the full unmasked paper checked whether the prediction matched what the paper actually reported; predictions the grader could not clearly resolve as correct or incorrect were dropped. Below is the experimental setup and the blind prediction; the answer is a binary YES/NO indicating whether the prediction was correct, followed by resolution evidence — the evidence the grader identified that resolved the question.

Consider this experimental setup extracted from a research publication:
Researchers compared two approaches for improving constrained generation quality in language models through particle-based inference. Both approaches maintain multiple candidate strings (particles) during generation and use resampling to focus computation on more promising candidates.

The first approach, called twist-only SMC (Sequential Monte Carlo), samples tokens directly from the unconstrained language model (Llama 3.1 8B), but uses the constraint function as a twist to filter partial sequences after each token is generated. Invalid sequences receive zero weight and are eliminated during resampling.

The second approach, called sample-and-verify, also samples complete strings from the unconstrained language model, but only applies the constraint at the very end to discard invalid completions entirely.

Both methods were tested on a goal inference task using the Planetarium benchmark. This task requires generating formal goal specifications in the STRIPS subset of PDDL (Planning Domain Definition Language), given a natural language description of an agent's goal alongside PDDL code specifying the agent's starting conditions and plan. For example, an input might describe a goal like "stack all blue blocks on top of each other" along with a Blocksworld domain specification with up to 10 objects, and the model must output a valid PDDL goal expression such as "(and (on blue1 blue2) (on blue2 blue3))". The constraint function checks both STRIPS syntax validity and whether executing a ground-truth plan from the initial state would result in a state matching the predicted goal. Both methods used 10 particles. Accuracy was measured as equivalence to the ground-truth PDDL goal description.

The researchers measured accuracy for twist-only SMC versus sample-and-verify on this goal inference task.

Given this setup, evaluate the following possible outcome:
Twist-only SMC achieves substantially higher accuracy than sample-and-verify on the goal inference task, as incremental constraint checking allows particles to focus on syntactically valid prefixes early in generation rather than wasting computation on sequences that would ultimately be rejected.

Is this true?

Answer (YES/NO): YES